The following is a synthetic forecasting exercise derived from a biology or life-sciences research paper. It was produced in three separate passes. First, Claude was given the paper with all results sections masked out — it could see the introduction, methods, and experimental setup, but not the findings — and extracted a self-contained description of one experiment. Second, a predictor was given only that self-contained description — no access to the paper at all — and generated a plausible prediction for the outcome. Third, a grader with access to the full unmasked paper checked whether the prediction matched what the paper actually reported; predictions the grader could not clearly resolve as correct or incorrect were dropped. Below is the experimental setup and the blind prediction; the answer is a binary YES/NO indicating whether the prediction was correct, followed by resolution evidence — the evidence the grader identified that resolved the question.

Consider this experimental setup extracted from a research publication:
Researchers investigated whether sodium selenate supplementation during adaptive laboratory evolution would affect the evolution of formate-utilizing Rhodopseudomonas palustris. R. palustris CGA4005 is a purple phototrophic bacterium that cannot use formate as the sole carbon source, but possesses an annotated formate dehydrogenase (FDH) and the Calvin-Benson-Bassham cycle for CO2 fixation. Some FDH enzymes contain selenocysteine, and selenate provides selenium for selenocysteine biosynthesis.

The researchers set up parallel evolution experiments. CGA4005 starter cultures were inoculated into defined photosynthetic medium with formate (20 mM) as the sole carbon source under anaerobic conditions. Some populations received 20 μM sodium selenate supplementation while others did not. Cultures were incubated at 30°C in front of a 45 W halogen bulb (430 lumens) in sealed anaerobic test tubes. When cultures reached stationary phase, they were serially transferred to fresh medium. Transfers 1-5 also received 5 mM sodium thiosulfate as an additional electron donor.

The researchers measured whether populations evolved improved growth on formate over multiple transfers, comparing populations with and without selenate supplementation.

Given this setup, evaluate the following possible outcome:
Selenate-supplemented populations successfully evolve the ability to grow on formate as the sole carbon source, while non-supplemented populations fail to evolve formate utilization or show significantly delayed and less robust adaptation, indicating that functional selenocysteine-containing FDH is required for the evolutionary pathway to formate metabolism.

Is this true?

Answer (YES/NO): NO